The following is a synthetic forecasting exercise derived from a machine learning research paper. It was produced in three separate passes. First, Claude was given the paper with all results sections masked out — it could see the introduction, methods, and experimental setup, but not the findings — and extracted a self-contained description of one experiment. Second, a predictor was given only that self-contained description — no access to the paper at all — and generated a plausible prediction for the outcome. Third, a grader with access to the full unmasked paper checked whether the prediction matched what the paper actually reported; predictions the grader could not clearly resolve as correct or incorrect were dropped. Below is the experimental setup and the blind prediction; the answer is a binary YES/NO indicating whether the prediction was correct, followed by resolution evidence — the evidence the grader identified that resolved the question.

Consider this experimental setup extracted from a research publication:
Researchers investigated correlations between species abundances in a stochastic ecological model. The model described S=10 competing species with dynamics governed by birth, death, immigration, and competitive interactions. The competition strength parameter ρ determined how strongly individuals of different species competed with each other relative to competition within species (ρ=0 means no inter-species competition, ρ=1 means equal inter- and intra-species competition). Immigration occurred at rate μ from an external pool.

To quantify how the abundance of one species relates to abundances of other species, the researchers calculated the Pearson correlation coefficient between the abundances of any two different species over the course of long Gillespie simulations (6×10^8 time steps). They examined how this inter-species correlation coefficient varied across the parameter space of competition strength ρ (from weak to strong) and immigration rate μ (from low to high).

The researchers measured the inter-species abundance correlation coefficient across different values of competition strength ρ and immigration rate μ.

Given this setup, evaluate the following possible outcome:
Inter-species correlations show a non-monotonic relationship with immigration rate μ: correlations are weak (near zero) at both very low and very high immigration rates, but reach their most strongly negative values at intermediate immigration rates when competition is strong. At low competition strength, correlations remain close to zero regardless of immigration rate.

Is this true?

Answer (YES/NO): NO